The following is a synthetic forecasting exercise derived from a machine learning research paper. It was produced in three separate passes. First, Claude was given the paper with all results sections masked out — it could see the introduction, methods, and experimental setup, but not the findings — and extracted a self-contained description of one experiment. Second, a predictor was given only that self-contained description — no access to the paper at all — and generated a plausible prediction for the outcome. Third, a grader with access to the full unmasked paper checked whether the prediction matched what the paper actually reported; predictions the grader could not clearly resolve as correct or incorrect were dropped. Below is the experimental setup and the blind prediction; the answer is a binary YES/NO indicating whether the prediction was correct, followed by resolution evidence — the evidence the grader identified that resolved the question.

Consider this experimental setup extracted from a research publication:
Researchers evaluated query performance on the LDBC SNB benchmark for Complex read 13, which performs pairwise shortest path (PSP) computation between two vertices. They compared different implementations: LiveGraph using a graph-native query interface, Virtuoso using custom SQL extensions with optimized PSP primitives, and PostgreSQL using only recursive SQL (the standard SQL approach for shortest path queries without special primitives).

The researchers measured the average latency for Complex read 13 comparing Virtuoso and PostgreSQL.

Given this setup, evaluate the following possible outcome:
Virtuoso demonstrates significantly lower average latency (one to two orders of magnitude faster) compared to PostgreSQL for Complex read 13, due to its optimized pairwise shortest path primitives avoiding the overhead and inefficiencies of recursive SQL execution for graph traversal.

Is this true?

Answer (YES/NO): NO